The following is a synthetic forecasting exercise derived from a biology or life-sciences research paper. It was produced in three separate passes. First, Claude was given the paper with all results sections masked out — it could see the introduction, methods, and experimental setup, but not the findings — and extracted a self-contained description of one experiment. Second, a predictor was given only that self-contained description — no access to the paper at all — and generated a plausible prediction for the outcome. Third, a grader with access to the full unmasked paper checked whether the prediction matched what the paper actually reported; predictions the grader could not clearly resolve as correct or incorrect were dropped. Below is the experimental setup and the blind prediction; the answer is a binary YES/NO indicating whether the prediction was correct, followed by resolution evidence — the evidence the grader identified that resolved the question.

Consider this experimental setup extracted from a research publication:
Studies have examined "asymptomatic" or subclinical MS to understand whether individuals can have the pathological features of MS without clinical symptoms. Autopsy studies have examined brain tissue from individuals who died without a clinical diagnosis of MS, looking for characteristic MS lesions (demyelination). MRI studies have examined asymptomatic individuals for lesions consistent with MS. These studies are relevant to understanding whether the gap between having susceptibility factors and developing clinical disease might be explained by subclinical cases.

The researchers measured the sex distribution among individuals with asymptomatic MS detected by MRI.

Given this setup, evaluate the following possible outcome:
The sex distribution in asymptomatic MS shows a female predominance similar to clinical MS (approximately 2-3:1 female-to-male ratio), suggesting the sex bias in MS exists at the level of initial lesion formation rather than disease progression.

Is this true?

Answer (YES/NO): NO